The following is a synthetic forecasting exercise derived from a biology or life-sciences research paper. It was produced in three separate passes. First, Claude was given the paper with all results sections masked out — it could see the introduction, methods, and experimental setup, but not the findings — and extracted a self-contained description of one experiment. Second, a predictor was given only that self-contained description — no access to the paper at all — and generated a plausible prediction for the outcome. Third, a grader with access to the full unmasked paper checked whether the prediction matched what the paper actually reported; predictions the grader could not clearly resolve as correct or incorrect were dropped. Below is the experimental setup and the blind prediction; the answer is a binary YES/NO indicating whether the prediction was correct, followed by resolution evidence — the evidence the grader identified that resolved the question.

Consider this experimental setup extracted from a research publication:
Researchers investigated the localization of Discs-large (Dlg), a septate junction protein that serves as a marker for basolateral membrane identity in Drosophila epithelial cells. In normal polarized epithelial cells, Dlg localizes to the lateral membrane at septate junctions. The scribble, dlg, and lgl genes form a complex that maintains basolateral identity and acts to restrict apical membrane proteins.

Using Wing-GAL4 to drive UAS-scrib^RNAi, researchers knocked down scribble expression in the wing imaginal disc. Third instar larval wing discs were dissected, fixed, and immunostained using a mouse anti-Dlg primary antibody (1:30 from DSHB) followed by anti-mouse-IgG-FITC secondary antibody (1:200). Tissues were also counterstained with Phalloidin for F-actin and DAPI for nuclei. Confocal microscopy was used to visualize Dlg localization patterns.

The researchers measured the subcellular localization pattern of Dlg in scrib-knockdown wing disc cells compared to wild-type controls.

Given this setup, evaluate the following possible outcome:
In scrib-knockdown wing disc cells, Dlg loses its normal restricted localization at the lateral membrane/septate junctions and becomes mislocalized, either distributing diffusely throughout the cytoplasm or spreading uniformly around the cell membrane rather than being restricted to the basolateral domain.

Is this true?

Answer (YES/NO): YES